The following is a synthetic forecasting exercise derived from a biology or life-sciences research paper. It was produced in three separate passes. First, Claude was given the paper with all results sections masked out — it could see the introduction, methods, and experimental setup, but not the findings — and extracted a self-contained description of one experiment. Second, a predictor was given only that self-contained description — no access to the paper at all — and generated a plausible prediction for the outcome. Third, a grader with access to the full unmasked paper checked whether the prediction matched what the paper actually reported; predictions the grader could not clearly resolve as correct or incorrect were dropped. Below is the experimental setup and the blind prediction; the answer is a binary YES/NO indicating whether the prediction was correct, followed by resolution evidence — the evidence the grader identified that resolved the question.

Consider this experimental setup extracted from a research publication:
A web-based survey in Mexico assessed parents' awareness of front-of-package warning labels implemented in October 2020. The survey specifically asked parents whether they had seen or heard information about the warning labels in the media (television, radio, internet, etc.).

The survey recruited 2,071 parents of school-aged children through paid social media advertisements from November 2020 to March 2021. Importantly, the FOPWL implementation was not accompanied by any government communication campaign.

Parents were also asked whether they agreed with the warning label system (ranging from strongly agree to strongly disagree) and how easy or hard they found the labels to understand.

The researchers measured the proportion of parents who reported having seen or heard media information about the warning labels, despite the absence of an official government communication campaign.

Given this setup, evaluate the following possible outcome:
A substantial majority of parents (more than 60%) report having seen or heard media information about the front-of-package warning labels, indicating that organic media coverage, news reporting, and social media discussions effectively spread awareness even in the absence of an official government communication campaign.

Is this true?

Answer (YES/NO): NO